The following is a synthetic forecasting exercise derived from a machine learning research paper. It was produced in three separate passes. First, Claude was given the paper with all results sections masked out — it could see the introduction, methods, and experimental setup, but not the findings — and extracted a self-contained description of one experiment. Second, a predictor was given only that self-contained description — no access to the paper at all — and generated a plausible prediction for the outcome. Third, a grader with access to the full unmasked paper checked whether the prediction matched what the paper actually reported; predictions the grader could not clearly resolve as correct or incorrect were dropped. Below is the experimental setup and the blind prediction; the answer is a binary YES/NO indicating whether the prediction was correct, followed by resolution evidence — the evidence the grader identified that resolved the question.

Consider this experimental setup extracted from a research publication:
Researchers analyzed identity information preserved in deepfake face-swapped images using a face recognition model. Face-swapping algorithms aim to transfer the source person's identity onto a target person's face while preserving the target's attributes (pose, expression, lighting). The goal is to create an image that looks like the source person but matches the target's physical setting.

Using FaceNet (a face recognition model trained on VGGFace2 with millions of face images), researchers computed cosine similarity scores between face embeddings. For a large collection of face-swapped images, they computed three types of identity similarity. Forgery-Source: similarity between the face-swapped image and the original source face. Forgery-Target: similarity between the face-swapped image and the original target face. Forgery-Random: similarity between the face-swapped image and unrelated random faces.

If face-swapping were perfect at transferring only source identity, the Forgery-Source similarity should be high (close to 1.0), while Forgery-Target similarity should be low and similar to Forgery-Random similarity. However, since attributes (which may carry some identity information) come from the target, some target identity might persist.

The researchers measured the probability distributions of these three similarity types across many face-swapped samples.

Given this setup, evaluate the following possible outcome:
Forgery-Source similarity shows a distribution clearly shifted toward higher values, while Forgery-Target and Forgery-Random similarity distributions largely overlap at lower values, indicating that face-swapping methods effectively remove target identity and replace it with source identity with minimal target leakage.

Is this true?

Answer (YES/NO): NO